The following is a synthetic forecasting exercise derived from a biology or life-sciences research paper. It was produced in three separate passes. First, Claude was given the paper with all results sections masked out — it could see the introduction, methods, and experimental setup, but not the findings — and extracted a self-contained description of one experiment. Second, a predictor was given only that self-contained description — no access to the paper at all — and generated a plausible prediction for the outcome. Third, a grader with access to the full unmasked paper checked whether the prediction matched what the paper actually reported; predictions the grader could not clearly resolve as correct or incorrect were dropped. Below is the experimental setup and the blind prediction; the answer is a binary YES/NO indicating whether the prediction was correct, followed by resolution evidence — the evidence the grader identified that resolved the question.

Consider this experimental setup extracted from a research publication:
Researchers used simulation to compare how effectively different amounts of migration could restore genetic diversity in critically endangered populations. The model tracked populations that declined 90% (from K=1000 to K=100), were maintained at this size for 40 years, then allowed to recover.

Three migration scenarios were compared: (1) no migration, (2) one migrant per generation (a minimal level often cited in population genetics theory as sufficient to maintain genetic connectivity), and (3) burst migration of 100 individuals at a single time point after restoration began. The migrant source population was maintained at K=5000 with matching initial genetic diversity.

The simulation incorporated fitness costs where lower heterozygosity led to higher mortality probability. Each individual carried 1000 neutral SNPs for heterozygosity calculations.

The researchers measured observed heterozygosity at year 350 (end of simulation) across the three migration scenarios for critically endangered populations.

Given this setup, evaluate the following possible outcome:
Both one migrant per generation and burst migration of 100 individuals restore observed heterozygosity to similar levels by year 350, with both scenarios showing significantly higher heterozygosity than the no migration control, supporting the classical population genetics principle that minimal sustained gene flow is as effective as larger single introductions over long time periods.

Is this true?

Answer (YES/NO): YES